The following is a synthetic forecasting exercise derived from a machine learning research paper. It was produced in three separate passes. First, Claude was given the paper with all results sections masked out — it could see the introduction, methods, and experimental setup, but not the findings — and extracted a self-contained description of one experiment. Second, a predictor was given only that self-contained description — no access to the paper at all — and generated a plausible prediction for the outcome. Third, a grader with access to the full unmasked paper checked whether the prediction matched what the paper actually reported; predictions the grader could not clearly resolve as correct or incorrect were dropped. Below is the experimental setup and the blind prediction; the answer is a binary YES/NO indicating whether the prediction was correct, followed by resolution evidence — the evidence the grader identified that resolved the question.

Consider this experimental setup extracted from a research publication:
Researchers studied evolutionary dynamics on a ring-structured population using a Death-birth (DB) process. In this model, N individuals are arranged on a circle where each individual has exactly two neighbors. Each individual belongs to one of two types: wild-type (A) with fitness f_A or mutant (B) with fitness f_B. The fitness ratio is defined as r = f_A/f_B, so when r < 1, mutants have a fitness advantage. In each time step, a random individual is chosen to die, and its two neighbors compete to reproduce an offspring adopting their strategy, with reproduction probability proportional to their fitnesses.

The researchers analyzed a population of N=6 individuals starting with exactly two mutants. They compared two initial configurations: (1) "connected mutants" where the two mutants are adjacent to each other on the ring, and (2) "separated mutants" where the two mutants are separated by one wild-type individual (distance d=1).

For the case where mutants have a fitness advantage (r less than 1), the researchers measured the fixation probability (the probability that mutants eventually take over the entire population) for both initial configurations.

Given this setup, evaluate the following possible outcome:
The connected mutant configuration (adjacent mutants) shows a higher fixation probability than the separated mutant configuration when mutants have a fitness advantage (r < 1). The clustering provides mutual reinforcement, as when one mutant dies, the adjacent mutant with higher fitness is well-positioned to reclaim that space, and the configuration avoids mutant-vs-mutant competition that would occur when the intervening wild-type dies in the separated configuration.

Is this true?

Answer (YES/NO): NO